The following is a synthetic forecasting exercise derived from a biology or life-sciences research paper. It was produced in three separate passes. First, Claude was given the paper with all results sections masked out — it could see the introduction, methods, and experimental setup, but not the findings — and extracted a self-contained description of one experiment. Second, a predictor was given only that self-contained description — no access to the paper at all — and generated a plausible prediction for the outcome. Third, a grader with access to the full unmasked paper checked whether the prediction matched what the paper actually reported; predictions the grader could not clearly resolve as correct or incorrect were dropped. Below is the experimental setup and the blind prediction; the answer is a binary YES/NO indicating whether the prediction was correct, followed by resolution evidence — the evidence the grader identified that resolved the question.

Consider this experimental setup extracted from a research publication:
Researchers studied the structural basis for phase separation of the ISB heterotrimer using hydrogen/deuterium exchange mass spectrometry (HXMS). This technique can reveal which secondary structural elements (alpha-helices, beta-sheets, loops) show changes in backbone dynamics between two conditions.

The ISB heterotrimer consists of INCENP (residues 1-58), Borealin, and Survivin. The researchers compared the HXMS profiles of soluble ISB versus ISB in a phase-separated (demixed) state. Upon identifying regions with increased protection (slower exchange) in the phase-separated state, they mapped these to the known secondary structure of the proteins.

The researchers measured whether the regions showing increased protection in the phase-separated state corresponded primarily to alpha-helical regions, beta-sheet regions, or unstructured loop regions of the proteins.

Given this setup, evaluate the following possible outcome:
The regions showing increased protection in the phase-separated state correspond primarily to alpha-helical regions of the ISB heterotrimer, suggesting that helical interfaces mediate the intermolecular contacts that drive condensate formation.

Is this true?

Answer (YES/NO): YES